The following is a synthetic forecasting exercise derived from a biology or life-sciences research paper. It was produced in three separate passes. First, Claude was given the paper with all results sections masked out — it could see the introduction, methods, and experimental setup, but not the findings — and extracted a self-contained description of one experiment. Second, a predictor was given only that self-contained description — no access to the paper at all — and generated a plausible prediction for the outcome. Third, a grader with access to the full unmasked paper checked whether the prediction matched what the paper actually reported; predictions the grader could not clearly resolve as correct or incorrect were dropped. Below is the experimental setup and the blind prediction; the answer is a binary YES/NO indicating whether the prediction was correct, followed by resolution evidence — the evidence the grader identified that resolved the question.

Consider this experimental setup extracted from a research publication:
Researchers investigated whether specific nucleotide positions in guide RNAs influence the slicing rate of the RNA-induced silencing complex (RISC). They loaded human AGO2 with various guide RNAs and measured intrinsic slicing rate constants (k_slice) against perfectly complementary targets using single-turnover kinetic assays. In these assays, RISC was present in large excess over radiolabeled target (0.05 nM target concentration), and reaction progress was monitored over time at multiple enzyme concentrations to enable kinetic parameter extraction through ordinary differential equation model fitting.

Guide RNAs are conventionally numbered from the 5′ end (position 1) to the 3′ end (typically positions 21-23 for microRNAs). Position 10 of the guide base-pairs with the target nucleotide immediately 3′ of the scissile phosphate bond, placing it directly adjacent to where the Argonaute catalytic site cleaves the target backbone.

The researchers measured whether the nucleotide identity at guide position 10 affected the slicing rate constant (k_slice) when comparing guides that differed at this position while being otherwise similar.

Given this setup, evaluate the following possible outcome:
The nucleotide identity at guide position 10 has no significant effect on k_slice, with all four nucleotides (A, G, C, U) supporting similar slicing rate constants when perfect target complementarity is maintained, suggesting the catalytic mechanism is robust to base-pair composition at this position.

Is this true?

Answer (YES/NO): NO